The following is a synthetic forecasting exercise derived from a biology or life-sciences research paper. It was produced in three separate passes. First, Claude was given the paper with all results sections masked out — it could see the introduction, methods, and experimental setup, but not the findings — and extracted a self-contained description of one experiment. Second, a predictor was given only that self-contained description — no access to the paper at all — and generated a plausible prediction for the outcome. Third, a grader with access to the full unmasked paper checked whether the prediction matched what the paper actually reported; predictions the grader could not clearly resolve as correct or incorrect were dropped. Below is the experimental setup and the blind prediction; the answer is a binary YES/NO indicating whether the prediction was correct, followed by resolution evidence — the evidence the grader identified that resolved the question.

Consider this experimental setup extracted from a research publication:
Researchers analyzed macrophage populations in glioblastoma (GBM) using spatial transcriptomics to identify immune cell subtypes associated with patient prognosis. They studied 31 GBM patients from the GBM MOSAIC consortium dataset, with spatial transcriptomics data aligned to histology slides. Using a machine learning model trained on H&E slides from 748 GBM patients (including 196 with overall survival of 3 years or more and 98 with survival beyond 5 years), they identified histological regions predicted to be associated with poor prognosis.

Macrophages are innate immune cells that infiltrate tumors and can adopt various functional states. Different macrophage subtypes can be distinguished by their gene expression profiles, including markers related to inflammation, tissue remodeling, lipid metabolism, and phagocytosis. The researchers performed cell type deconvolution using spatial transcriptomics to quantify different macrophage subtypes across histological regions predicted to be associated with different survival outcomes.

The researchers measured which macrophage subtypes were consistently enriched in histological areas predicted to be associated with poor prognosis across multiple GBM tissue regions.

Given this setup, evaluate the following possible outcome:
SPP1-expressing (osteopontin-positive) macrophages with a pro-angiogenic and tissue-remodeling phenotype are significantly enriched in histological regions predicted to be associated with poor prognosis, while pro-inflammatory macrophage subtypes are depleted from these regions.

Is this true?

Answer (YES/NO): NO